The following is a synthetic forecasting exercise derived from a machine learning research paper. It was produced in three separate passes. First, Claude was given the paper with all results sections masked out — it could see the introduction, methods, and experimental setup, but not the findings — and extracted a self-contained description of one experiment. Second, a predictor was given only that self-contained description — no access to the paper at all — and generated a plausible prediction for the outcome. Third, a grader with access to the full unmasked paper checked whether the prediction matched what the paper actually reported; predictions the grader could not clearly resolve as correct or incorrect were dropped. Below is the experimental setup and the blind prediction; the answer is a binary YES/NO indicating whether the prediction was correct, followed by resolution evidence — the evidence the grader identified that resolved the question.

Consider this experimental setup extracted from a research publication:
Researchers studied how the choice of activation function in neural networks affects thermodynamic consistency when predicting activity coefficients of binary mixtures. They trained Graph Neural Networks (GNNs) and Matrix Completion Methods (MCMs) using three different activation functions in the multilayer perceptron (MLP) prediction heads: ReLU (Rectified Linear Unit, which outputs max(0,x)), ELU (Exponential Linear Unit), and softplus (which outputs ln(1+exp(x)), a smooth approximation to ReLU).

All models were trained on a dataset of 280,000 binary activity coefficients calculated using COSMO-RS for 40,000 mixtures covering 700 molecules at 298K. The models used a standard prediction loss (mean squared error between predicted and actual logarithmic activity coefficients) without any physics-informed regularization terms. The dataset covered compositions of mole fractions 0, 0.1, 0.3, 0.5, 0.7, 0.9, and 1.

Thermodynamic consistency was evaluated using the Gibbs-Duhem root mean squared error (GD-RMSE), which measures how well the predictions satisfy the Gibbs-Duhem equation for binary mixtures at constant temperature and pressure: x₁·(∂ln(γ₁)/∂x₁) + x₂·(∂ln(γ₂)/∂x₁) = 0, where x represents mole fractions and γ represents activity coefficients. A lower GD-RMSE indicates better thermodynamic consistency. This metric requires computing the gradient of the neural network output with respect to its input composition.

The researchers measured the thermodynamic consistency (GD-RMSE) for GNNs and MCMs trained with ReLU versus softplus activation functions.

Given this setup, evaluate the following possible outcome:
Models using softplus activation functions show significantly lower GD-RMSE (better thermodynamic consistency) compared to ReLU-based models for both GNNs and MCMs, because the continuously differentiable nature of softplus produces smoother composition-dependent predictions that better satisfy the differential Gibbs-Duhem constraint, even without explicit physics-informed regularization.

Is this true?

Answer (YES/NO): YES